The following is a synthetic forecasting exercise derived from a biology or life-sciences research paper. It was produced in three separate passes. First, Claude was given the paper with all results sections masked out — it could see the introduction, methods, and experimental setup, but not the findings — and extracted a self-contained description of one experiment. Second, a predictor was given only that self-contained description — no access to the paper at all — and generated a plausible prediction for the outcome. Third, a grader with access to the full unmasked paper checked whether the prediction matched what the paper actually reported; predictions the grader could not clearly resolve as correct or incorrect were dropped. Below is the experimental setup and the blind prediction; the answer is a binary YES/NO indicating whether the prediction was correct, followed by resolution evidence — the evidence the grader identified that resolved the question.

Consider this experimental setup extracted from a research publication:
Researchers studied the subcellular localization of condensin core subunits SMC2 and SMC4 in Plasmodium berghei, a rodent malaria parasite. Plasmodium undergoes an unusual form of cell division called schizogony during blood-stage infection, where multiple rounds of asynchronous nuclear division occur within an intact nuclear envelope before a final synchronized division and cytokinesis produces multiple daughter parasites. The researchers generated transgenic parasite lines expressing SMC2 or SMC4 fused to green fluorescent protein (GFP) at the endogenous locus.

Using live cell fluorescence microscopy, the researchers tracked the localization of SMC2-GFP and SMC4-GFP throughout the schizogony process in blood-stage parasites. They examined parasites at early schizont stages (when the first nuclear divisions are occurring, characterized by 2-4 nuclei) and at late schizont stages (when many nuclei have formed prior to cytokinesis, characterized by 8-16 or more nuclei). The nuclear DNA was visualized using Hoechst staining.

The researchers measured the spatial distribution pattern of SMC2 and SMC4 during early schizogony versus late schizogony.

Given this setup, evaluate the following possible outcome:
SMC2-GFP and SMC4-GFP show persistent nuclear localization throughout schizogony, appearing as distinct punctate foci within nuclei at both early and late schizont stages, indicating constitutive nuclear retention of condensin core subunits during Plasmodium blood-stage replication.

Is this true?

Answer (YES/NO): NO